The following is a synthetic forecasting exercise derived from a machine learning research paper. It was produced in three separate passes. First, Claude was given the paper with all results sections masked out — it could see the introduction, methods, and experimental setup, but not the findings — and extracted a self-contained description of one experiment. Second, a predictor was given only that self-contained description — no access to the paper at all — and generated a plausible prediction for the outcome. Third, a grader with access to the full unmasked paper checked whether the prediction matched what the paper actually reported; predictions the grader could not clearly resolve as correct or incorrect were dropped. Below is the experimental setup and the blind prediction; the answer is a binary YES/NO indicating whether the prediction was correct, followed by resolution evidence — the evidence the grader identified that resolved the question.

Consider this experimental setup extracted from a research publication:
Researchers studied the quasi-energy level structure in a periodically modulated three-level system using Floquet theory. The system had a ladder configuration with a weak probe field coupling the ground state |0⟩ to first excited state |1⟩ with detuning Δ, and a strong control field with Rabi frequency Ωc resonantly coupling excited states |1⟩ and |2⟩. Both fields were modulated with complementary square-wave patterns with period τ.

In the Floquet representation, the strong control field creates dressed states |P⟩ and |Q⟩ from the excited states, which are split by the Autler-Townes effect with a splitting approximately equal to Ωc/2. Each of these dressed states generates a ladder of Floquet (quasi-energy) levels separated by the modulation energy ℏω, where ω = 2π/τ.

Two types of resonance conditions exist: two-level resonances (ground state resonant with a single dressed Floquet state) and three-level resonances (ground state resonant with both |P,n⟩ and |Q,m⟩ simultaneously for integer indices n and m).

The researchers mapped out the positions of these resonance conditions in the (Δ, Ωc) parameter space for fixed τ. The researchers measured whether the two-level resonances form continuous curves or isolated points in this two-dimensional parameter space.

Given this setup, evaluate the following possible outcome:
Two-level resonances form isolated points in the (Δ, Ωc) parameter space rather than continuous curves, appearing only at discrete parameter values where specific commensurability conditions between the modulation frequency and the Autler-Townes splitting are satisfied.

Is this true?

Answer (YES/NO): NO